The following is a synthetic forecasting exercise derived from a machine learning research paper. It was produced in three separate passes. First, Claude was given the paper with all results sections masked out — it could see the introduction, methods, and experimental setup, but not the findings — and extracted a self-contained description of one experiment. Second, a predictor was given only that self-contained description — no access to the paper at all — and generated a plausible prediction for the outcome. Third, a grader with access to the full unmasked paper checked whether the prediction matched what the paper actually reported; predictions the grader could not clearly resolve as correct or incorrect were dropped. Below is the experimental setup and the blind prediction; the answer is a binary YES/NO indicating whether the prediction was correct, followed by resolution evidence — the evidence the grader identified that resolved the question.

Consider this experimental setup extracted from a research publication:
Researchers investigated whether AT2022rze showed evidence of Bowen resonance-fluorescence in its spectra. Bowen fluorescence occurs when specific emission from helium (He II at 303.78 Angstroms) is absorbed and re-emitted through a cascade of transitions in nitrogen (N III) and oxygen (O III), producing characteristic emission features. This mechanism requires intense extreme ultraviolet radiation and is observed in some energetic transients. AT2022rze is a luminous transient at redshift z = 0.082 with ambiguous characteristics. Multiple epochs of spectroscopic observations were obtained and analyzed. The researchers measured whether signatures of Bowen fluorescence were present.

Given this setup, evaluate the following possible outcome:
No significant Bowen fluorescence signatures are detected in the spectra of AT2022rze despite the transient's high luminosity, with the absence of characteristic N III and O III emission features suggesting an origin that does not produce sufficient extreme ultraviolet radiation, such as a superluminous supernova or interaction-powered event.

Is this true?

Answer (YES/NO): NO